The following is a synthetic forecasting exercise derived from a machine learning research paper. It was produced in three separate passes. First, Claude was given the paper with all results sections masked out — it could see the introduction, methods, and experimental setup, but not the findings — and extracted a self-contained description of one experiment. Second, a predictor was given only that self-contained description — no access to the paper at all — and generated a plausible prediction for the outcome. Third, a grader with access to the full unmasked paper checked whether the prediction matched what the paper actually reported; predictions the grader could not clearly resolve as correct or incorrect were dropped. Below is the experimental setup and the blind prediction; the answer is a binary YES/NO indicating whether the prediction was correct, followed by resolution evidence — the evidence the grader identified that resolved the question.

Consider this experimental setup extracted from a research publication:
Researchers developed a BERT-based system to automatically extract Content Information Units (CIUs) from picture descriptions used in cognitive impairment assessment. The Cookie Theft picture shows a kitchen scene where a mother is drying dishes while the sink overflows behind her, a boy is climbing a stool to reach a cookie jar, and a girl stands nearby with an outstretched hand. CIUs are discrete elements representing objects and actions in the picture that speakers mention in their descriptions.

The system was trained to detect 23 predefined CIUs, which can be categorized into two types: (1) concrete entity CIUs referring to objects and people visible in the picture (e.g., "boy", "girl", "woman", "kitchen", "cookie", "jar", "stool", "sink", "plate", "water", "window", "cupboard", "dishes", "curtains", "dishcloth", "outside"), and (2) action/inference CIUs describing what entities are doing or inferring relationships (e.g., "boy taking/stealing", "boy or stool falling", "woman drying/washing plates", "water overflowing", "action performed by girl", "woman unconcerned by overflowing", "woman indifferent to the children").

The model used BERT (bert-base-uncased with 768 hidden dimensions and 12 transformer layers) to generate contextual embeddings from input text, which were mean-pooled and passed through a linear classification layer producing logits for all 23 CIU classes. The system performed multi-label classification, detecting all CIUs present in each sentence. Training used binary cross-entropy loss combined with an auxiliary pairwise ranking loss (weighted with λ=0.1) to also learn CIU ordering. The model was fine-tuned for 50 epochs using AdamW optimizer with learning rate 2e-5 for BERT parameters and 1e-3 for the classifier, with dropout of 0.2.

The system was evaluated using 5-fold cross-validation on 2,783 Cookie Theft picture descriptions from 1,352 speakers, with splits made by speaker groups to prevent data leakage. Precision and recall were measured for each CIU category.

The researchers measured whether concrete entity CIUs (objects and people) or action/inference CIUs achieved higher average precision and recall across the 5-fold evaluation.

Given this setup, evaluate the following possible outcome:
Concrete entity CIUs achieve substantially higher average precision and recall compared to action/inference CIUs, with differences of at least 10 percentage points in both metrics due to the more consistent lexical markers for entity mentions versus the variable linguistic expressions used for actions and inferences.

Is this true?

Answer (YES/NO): YES